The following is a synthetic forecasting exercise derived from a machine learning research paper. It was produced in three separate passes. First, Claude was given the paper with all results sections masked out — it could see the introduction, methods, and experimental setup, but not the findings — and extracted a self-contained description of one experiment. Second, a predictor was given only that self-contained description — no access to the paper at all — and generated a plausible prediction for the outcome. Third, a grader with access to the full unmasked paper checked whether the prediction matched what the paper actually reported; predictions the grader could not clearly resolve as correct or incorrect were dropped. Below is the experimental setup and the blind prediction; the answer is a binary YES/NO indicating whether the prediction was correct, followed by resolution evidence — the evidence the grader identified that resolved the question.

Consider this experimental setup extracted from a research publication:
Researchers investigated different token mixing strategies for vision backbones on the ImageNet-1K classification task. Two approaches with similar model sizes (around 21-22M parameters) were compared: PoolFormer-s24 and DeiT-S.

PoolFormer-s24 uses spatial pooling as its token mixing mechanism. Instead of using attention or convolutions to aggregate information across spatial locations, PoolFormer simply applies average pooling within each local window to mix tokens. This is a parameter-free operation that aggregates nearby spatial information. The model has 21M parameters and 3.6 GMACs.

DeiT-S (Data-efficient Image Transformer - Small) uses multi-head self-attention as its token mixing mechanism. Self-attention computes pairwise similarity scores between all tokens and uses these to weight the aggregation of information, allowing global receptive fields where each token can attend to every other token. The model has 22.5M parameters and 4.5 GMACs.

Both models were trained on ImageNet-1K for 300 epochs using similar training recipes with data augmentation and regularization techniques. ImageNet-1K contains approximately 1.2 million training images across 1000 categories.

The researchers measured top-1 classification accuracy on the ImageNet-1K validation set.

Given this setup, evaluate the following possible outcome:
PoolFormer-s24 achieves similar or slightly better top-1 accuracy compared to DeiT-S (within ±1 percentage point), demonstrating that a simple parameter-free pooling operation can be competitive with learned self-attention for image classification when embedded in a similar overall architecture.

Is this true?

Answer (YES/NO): YES